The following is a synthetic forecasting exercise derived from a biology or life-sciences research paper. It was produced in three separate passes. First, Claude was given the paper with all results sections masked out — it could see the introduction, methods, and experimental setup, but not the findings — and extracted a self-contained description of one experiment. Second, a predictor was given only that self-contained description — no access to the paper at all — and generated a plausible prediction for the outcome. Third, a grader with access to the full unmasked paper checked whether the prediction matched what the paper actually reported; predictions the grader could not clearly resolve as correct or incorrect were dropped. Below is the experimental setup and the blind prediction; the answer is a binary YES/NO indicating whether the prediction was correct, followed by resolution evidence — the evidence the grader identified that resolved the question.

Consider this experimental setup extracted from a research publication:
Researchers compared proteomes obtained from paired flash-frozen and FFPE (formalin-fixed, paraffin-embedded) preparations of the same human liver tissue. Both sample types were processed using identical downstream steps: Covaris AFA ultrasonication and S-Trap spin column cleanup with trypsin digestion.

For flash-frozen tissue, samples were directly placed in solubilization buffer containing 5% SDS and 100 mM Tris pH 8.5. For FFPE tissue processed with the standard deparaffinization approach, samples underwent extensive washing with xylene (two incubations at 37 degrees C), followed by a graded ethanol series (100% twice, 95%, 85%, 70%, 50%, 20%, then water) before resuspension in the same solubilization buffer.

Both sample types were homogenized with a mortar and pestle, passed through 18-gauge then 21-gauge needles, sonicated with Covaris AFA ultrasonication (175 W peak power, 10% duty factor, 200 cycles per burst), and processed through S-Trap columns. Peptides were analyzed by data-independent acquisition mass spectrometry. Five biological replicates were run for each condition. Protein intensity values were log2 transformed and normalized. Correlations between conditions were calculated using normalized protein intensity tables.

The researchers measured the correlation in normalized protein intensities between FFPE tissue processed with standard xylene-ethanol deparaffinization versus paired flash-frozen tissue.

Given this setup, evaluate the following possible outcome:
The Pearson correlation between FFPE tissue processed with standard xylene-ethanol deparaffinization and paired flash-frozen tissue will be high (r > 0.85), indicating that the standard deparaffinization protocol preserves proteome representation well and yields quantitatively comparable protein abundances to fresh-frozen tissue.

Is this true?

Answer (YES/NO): NO